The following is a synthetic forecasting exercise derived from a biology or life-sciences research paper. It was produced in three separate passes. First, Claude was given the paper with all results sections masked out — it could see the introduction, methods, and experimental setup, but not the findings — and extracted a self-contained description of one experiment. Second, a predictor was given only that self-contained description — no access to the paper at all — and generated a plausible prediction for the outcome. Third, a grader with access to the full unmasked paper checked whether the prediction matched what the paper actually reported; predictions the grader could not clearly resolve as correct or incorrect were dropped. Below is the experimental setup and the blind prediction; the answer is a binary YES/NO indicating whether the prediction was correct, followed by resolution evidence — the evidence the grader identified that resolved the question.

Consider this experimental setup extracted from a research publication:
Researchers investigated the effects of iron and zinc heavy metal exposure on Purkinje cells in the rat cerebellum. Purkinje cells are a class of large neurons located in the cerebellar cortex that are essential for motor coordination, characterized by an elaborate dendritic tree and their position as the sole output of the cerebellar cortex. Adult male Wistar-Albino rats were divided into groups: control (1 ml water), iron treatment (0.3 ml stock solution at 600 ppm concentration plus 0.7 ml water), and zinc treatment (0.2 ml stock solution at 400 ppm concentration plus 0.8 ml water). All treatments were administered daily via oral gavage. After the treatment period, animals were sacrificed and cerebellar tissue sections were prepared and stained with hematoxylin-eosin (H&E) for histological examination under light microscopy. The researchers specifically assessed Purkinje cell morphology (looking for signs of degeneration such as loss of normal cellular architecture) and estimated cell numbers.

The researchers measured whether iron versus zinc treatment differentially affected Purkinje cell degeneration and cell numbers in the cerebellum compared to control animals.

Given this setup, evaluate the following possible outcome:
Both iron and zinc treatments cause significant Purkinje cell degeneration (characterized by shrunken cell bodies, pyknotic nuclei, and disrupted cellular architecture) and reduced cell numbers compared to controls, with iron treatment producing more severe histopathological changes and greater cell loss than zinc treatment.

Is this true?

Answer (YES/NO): NO